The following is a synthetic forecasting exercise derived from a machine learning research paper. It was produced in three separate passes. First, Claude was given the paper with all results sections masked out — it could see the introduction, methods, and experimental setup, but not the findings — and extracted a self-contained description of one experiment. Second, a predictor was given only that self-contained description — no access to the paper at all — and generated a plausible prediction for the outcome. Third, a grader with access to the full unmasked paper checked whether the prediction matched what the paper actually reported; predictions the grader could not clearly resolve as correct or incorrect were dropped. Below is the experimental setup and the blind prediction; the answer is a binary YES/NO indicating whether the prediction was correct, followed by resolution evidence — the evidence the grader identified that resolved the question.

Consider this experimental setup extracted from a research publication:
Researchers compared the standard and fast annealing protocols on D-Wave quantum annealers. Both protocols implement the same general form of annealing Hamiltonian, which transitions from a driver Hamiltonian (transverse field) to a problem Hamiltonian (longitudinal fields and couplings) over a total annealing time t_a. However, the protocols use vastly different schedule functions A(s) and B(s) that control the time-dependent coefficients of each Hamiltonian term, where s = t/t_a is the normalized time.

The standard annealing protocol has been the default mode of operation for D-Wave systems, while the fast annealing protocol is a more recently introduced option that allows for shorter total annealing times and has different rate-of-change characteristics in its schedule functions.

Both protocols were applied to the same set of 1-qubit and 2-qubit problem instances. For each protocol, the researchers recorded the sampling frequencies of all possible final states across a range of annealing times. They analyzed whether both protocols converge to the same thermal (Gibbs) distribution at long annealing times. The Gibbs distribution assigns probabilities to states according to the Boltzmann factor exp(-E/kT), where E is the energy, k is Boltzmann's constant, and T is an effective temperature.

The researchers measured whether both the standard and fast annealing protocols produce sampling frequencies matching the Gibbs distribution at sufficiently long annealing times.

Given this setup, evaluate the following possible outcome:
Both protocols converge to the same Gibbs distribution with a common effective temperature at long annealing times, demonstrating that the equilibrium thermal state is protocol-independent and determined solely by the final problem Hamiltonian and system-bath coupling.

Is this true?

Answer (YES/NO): NO